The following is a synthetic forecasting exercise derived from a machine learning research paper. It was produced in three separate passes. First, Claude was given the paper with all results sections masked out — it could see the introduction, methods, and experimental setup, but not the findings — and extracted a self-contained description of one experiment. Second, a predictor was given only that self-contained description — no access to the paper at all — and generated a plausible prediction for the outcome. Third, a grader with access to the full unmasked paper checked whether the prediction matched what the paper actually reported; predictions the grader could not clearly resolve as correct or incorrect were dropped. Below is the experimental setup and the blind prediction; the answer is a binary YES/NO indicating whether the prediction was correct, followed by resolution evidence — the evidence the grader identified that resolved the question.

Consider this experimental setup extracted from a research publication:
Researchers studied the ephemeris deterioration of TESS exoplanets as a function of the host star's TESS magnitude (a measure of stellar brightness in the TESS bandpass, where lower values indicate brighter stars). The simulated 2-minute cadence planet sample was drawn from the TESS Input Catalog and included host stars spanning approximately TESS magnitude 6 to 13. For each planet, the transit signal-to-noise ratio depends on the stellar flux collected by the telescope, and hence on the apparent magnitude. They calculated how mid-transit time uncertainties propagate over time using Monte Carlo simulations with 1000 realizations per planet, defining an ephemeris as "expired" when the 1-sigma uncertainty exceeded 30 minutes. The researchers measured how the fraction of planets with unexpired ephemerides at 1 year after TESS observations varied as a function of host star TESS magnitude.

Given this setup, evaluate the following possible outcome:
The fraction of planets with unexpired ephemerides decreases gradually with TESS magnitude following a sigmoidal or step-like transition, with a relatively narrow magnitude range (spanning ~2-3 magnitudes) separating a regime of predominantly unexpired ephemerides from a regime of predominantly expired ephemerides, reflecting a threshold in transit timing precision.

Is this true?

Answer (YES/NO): NO